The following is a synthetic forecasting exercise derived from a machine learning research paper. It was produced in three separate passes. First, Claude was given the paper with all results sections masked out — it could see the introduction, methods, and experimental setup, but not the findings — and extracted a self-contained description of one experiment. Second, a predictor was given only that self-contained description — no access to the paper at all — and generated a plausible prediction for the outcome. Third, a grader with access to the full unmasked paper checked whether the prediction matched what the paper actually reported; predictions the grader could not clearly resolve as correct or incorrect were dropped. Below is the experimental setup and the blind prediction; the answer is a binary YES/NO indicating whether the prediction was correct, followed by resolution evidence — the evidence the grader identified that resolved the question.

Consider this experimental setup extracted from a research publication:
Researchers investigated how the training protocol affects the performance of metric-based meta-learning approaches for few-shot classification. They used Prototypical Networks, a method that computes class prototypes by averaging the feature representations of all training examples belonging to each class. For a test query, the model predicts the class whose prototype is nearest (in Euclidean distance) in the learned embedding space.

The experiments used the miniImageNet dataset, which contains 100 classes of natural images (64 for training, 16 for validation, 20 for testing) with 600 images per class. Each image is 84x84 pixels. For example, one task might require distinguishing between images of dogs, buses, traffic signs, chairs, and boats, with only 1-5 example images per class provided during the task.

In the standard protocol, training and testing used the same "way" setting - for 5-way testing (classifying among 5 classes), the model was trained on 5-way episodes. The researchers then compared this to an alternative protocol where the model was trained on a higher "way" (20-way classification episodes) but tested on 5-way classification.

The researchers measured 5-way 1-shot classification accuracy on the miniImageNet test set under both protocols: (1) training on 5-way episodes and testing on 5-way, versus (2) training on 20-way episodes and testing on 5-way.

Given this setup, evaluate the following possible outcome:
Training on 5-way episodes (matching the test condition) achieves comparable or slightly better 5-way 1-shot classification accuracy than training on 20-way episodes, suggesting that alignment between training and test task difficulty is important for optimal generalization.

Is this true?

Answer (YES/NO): NO